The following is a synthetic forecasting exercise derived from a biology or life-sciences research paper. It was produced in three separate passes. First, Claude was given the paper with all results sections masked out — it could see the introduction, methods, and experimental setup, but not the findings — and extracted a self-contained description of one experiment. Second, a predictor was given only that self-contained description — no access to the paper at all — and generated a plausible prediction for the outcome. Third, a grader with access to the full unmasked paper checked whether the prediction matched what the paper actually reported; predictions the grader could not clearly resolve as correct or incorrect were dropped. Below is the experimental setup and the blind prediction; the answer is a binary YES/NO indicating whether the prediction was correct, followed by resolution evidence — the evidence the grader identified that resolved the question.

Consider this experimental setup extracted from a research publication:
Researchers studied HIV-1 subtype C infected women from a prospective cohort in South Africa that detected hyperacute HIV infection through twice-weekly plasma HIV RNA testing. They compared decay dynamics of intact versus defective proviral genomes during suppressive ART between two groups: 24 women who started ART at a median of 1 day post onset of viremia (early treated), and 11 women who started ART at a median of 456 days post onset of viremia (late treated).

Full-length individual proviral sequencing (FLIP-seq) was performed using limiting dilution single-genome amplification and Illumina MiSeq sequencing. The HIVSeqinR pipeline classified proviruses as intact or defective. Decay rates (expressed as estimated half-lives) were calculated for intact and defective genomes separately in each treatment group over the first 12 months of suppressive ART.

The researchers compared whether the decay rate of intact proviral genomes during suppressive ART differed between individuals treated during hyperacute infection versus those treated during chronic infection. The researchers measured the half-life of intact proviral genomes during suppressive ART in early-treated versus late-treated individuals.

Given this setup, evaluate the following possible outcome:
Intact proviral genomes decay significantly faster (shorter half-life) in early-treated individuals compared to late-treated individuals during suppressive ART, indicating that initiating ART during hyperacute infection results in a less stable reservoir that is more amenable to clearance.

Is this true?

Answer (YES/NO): YES